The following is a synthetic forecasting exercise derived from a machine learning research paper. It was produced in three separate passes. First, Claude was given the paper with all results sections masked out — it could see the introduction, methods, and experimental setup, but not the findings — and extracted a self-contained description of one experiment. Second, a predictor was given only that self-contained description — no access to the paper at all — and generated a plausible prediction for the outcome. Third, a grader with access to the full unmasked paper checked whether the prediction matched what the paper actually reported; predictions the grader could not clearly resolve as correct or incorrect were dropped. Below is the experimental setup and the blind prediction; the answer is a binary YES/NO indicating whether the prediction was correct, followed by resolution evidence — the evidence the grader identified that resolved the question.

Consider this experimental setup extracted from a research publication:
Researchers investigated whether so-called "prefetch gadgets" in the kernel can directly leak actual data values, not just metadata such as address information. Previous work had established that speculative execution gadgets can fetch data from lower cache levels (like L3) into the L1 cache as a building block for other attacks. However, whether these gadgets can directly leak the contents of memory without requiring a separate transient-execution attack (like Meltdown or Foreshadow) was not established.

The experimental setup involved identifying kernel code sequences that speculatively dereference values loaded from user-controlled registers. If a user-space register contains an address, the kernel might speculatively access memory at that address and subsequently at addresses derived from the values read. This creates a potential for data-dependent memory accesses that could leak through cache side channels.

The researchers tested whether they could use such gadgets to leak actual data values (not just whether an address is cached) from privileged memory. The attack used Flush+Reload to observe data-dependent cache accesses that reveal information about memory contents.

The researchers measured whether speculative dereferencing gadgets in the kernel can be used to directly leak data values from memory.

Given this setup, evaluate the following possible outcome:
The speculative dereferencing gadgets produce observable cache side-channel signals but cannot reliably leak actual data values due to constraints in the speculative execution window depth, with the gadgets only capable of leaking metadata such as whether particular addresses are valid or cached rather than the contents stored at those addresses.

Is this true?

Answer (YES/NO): NO